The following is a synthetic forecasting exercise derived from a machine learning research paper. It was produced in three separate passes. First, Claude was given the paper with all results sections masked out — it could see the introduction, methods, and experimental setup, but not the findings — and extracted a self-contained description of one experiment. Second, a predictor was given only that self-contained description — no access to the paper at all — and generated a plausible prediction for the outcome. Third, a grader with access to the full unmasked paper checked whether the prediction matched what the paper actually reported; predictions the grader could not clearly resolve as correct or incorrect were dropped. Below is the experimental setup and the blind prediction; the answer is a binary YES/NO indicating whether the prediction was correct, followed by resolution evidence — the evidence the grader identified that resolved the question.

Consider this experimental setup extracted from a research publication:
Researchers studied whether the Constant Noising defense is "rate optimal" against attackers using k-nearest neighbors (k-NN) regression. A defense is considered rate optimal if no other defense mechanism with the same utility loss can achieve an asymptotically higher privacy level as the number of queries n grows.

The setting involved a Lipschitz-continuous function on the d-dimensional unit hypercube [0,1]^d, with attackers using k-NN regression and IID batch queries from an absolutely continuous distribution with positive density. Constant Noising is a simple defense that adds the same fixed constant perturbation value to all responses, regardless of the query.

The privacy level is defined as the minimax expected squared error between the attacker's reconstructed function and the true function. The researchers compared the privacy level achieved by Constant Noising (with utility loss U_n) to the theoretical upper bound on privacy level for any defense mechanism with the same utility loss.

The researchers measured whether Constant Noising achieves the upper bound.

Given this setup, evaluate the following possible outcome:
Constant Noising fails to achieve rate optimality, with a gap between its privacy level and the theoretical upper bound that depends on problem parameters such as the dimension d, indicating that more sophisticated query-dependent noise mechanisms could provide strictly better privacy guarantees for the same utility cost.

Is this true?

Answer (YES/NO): NO